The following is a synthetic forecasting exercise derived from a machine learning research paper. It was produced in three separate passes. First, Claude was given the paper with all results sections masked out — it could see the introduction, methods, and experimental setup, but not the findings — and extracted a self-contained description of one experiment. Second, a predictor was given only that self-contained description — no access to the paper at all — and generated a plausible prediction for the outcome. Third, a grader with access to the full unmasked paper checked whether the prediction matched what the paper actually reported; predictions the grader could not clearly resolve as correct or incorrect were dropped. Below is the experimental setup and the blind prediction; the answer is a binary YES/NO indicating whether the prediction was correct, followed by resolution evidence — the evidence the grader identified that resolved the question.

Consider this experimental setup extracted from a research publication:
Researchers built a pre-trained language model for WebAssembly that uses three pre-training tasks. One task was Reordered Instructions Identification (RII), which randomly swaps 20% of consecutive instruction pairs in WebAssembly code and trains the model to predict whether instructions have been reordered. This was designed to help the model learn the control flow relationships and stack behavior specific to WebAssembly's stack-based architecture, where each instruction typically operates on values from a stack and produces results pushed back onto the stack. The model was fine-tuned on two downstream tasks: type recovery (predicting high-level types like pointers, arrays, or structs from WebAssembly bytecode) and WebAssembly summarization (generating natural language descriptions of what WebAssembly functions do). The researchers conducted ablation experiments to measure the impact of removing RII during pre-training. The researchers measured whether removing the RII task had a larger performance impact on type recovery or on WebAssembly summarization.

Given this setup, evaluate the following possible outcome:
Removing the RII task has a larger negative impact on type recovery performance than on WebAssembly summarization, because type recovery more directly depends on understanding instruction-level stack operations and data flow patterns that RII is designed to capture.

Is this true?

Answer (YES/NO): NO